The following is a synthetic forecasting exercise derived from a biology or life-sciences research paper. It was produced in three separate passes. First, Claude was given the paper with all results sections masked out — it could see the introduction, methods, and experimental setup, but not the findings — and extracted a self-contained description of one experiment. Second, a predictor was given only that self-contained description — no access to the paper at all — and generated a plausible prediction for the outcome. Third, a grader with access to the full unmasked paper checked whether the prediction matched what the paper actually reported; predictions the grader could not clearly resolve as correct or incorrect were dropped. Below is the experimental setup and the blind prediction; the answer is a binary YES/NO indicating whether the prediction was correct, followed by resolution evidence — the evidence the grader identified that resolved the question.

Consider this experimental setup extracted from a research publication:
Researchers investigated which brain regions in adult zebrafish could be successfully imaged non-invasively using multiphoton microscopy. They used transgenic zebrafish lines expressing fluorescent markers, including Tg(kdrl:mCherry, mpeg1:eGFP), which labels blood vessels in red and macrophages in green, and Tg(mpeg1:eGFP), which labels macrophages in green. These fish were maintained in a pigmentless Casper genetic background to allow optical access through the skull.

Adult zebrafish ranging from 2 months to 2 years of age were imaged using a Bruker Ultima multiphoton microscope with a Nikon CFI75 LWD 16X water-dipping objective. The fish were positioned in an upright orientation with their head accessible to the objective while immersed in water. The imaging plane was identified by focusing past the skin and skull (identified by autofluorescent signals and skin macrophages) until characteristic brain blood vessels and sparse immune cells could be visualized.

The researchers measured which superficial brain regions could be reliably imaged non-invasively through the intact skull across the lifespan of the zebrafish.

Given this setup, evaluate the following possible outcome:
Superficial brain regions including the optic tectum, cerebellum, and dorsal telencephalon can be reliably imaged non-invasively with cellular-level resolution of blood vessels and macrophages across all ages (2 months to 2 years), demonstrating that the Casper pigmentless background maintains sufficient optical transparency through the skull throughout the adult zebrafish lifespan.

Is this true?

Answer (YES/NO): NO